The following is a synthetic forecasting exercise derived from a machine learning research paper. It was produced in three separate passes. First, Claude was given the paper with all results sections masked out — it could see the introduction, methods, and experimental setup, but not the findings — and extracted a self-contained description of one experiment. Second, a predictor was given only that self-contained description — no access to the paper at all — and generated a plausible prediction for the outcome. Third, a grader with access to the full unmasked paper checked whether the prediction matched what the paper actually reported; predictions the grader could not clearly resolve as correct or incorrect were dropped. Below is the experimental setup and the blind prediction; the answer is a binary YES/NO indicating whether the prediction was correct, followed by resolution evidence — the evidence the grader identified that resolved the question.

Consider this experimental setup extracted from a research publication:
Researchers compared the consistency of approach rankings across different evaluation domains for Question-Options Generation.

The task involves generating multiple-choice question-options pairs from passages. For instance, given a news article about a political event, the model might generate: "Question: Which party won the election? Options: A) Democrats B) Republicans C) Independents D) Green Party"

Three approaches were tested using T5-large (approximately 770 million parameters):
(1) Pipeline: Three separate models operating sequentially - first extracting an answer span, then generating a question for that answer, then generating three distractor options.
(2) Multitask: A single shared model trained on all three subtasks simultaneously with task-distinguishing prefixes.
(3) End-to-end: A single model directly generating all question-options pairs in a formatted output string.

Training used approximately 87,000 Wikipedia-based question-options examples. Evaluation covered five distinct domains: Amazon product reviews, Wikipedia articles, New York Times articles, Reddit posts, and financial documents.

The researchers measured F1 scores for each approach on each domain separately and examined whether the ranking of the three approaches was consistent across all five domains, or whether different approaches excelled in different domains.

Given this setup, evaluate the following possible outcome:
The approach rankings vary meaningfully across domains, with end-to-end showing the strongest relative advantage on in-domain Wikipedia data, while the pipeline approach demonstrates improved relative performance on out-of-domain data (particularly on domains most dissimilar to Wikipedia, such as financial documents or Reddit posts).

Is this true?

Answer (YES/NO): NO